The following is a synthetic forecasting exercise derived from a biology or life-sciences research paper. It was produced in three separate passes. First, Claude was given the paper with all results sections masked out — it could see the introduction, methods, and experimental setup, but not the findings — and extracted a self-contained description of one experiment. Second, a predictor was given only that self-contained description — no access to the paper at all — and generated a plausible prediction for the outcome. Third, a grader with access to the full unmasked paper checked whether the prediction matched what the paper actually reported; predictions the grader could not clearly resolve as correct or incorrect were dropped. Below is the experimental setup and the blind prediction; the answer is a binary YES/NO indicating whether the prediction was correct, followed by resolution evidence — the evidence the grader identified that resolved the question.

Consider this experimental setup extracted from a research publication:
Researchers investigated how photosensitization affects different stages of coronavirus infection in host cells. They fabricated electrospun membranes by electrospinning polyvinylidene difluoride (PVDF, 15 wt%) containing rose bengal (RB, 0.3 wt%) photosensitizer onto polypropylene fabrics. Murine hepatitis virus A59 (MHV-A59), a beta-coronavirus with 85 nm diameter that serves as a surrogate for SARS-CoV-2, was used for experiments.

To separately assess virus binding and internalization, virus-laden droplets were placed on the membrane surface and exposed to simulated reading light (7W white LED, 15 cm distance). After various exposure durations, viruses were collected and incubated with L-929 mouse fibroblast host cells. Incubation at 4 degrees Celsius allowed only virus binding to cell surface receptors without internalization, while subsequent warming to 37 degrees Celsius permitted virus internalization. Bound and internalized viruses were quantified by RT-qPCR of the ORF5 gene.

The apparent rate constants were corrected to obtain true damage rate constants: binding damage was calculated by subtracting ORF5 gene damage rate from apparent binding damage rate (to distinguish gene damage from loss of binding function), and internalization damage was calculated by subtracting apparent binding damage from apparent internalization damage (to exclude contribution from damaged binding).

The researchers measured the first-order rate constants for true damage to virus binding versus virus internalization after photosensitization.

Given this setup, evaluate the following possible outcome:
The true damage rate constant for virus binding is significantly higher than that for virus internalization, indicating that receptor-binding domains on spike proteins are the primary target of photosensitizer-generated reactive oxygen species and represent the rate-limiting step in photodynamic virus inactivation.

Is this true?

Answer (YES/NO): NO